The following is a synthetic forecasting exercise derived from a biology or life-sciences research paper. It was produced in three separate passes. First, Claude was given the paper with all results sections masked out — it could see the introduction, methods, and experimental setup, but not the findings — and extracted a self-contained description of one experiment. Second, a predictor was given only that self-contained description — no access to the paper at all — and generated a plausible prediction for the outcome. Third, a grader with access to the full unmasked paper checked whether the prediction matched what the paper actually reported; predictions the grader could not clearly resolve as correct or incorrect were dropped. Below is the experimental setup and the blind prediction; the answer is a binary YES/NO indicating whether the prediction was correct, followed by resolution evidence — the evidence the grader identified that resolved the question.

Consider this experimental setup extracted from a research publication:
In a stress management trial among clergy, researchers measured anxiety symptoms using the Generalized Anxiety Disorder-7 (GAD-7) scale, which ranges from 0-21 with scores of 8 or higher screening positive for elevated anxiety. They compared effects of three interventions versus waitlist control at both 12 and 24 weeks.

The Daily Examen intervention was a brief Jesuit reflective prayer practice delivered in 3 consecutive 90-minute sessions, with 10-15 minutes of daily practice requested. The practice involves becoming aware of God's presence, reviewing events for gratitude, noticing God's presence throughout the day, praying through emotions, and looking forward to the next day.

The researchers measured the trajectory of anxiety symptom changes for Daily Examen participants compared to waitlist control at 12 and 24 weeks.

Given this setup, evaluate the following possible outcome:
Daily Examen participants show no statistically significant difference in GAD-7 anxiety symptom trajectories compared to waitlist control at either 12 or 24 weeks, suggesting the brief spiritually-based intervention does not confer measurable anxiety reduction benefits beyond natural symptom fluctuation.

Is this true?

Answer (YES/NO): NO